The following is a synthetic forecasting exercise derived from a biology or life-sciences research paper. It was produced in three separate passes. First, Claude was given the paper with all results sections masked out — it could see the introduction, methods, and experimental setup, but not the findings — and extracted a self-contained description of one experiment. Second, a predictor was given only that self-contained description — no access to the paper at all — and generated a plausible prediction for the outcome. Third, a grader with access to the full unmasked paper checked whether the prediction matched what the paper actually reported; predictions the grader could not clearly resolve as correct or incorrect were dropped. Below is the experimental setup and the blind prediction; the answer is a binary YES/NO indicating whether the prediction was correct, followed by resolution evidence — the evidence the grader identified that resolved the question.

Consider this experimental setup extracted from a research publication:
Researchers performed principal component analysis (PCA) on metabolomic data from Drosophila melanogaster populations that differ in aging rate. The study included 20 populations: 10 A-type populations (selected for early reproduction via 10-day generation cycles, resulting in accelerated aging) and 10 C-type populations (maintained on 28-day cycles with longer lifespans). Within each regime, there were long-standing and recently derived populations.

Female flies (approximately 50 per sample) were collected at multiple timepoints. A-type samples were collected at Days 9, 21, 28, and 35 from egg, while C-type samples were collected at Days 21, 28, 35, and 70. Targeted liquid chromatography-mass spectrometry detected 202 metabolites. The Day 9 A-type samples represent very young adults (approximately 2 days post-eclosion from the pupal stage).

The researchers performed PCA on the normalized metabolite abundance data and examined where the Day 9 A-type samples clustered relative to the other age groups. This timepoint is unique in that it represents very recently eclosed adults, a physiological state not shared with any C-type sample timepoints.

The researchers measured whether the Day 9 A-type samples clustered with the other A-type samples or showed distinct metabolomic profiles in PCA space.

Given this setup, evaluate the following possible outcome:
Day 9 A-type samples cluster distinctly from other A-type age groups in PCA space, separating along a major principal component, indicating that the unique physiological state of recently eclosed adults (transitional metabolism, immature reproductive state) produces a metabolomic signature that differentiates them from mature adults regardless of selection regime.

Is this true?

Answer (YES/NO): YES